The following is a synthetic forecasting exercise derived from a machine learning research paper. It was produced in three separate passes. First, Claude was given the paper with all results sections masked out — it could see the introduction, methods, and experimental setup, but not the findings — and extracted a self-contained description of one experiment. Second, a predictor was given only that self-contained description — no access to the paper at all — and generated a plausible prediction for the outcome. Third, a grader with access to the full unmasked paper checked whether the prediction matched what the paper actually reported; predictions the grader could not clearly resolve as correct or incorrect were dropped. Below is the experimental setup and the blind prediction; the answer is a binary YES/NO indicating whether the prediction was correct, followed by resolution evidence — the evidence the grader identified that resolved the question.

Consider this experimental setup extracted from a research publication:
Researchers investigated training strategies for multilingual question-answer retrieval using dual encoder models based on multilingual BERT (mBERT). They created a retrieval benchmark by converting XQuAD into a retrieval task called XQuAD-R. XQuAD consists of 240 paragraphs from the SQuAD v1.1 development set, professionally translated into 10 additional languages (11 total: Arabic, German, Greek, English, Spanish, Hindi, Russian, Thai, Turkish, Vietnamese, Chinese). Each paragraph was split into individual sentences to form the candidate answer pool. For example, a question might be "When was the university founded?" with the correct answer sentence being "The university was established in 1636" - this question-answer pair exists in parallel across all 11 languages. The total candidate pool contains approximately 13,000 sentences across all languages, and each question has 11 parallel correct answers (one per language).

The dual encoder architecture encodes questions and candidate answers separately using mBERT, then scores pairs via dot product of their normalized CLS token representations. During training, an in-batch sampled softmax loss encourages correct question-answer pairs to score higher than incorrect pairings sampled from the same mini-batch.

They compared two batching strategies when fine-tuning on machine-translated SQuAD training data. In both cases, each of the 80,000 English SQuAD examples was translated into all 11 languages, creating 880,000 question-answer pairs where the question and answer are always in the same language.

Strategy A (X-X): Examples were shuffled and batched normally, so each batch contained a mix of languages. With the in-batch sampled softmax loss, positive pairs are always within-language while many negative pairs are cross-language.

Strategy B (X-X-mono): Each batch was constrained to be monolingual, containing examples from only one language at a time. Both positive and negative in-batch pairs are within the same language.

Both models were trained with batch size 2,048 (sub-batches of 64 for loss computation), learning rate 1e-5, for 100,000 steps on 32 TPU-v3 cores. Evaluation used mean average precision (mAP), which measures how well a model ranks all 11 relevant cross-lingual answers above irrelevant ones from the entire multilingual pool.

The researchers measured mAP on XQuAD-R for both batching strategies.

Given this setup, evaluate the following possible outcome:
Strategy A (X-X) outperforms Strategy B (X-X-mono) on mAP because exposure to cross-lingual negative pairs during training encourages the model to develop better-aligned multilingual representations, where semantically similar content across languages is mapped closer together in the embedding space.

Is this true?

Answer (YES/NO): NO